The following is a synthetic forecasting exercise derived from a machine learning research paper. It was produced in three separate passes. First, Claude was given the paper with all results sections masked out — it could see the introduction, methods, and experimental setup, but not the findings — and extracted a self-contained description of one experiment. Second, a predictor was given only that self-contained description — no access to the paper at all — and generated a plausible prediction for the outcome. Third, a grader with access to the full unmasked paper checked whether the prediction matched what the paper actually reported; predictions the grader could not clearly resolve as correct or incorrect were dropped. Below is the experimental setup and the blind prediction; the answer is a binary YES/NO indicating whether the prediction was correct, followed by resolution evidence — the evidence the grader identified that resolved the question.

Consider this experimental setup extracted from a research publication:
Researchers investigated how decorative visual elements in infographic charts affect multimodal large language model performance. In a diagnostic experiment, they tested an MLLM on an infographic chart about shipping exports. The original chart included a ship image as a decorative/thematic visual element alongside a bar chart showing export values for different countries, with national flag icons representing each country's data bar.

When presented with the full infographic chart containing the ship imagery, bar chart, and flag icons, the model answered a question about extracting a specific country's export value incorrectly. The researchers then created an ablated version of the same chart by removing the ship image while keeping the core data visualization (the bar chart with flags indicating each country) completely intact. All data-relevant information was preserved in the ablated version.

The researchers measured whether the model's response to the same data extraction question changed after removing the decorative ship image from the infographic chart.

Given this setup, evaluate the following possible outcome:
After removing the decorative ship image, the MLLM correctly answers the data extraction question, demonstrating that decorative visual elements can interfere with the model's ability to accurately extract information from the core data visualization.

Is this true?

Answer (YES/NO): YES